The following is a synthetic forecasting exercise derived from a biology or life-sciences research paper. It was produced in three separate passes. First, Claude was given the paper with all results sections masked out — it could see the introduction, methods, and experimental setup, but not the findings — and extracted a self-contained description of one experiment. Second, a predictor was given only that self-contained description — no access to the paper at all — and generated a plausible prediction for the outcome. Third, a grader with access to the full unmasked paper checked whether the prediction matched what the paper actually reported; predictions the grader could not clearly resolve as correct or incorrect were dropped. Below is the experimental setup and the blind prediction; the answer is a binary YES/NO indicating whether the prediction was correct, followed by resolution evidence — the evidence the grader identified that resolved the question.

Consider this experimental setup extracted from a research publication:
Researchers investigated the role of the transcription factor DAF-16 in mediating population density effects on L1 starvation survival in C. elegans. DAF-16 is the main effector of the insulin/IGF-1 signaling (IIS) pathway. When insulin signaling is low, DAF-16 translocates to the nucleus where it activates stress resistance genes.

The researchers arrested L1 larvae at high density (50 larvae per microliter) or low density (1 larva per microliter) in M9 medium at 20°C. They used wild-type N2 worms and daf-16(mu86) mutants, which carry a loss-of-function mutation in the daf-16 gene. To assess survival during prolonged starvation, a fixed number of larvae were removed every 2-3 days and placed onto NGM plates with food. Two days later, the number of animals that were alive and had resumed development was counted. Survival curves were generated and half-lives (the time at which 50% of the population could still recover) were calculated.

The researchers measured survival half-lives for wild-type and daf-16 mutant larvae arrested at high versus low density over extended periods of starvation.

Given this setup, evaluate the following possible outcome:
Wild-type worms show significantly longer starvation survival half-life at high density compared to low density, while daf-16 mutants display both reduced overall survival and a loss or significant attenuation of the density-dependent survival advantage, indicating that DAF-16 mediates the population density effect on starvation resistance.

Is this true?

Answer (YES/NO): YES